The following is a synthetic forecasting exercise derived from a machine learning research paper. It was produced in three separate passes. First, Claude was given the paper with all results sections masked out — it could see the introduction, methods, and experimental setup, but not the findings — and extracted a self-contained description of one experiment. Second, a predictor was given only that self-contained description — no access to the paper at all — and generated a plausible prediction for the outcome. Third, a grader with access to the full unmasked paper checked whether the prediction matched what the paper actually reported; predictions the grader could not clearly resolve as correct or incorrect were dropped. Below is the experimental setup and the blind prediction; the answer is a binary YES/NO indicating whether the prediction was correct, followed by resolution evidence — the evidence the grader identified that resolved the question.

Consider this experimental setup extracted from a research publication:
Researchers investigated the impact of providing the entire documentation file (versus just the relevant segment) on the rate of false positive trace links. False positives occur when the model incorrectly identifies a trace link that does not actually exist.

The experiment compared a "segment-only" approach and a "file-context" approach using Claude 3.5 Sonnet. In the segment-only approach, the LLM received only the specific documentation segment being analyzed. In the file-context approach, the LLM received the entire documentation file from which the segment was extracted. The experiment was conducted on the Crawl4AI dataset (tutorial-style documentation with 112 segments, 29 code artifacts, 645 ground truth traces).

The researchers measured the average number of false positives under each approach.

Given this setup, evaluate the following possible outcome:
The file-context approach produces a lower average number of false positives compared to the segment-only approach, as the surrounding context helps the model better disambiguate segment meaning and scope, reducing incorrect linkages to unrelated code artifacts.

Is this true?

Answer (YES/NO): NO